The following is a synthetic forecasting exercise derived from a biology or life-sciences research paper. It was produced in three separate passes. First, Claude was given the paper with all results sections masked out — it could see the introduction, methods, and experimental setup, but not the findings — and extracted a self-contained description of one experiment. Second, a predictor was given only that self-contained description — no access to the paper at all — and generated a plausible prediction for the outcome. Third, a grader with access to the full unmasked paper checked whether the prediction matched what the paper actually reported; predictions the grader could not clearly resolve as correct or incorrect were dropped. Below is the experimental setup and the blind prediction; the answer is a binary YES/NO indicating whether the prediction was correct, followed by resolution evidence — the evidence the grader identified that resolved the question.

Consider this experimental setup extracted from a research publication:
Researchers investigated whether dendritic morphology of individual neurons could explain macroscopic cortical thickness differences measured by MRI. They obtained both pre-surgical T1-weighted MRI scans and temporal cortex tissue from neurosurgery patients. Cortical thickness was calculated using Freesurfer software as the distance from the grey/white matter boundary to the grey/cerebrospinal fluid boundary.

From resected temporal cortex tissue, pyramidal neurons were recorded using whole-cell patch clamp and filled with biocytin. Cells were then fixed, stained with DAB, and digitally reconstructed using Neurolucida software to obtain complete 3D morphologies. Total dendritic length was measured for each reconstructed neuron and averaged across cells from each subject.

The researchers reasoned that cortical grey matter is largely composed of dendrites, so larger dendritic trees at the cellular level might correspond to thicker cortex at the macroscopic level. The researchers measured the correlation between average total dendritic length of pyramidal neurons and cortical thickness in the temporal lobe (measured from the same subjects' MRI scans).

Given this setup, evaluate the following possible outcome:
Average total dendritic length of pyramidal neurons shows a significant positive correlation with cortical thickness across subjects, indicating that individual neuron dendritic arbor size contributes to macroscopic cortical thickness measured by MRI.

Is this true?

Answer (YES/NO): YES